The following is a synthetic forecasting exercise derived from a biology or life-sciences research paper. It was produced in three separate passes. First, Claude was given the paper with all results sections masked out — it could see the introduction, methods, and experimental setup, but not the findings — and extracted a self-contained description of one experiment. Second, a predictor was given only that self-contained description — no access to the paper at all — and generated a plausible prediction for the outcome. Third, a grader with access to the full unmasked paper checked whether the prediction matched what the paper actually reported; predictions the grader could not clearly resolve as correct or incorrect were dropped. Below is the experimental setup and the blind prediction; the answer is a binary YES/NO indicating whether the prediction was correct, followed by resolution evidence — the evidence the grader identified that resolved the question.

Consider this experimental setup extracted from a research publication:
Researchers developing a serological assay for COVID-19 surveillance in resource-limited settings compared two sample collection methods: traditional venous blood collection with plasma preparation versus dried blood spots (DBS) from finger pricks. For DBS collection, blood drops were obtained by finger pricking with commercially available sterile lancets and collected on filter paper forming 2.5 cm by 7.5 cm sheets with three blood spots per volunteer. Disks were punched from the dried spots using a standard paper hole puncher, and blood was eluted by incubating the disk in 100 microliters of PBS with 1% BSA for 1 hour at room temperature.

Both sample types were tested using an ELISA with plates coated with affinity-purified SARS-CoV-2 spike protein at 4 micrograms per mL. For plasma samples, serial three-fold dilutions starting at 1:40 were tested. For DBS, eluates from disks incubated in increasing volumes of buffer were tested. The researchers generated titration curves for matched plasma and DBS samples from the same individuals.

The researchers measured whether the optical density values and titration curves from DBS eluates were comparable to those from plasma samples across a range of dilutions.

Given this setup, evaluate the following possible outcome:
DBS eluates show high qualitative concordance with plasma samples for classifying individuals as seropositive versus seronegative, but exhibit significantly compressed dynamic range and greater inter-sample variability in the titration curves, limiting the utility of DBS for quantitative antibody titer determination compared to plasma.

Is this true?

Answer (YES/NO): NO